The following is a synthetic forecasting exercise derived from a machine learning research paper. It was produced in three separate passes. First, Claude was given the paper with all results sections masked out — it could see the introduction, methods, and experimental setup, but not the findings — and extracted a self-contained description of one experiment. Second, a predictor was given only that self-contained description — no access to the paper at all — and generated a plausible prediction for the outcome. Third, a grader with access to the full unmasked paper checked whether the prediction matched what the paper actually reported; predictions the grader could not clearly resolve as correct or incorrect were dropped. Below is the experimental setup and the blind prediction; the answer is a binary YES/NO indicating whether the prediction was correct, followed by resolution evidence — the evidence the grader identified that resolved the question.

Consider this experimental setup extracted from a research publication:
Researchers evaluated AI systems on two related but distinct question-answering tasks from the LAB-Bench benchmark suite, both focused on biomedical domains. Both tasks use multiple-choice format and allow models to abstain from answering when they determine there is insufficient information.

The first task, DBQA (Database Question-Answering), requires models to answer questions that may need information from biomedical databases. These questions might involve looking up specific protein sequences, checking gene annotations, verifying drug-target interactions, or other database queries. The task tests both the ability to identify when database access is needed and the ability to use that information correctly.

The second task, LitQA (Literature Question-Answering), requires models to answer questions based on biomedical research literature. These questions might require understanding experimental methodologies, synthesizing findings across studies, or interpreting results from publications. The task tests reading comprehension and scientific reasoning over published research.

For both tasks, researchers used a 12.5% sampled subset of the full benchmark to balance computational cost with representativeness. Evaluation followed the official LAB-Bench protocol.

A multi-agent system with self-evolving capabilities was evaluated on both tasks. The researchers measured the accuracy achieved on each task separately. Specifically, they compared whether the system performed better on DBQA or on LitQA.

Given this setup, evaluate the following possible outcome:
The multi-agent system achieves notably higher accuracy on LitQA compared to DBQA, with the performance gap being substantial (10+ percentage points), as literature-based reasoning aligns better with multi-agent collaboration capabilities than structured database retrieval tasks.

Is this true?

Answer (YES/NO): NO